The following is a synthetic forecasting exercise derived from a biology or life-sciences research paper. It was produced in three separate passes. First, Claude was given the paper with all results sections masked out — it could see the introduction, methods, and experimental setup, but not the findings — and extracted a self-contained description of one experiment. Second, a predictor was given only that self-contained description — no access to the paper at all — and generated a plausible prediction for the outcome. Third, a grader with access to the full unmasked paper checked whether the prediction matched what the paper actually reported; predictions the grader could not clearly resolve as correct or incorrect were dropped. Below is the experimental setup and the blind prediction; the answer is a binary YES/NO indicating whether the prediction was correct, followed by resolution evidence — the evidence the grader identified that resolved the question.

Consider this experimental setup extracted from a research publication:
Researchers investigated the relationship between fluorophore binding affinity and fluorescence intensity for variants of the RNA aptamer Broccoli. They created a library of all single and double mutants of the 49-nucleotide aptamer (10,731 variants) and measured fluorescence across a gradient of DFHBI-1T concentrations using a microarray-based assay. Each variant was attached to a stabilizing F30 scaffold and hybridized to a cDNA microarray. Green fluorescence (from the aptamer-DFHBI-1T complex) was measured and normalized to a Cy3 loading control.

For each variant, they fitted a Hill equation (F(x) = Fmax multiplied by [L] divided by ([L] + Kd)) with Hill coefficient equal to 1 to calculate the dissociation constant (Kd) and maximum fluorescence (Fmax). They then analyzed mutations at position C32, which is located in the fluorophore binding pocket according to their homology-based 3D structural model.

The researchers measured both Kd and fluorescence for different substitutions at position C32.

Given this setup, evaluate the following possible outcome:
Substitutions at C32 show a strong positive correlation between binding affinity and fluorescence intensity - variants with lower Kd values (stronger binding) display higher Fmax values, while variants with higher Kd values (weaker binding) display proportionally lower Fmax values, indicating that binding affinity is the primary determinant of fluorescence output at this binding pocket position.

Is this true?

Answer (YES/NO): NO